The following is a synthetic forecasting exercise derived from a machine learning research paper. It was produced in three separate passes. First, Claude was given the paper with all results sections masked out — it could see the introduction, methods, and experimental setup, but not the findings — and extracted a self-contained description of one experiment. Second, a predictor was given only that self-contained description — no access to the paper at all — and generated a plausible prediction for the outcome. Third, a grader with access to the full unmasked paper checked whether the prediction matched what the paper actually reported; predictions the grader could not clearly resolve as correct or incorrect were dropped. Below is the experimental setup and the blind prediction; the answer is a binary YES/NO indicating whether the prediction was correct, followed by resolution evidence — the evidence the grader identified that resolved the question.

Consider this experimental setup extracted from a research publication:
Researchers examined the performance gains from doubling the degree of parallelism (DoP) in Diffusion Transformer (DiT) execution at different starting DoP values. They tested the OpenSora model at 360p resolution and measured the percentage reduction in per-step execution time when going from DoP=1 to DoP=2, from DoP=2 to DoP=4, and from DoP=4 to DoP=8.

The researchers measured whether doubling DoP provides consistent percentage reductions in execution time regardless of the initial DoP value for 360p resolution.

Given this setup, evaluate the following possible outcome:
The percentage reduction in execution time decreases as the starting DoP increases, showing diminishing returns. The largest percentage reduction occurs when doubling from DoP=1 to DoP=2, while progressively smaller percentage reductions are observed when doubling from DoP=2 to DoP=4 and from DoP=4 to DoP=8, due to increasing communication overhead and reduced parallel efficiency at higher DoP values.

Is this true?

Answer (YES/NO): NO